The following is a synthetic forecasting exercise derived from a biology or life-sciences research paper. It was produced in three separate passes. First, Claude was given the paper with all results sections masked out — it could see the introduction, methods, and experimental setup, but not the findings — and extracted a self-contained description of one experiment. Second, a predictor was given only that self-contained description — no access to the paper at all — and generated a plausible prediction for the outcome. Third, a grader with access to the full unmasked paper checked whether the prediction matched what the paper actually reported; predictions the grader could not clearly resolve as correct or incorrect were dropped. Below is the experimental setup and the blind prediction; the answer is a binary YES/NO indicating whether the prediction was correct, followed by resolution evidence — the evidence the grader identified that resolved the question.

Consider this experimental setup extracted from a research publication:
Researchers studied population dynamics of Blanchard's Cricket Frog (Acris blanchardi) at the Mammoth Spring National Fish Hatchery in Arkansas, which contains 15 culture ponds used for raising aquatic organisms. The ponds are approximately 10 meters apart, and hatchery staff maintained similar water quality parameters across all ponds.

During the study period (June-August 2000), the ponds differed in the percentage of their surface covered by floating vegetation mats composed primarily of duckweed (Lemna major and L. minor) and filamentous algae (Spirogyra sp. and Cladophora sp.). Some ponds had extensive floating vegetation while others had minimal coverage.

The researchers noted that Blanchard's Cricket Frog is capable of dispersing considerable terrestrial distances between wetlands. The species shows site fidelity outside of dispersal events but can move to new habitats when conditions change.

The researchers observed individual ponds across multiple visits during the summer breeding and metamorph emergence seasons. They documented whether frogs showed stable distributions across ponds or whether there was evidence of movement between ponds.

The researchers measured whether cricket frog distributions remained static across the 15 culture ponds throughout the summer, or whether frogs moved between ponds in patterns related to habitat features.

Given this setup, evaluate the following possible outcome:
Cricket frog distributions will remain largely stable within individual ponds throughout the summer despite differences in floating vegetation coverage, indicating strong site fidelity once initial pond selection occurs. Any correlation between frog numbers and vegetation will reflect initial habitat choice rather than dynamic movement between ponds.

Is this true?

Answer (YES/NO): NO